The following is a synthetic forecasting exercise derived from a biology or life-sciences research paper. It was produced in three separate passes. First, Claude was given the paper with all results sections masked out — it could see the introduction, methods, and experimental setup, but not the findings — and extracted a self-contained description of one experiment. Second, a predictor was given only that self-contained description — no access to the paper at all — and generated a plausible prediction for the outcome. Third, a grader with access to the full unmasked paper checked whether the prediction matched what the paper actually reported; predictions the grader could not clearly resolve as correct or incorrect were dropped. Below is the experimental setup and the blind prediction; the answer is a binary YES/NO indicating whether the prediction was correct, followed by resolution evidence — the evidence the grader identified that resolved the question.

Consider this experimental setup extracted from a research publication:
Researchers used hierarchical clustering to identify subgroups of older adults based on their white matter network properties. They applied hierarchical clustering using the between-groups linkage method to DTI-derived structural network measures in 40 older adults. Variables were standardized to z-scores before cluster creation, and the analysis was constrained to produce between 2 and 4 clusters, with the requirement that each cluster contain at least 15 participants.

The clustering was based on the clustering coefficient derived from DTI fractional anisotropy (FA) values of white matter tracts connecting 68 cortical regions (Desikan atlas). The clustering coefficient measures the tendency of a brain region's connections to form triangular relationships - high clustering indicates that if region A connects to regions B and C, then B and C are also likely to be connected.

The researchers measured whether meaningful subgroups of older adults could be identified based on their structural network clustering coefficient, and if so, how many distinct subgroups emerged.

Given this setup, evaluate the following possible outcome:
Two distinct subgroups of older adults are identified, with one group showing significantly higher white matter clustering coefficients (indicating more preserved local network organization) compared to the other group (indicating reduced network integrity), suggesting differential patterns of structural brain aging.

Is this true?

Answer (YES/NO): YES